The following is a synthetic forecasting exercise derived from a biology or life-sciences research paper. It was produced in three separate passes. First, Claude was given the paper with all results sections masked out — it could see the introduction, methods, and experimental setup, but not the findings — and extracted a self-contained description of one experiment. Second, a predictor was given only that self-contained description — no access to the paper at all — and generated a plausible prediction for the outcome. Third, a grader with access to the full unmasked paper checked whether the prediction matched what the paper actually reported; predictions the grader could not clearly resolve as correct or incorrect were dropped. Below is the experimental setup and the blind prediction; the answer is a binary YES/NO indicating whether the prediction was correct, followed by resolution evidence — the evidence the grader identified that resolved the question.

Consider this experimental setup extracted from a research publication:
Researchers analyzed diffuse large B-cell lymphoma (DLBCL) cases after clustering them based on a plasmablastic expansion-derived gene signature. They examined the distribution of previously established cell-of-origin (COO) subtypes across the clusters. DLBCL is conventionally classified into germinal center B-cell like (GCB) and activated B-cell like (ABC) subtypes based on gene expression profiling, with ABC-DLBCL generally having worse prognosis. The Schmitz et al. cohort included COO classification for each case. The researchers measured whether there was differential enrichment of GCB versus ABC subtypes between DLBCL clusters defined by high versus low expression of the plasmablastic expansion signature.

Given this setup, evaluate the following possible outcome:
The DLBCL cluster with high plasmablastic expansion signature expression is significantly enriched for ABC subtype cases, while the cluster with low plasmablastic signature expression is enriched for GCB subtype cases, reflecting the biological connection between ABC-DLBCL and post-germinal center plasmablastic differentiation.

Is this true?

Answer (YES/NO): YES